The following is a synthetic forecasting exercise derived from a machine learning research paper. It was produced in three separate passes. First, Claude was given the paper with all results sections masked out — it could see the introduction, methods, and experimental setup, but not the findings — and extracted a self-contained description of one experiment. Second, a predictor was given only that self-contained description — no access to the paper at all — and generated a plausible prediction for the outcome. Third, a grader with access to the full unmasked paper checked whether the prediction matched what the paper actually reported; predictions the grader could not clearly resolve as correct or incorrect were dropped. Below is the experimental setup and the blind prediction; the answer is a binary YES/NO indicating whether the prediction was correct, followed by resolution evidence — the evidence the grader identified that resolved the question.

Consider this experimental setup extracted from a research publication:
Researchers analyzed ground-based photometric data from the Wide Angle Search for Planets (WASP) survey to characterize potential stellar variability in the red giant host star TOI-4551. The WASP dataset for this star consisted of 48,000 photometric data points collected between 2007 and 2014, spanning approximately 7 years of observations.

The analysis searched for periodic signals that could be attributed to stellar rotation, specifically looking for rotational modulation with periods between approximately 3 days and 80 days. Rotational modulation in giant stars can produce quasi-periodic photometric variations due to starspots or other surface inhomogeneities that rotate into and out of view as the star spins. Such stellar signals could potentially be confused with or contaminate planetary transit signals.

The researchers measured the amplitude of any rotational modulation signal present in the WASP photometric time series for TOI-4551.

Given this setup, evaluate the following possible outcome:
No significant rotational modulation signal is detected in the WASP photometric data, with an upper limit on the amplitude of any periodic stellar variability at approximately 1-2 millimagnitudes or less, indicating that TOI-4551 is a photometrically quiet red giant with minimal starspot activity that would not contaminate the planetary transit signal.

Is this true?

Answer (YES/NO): YES